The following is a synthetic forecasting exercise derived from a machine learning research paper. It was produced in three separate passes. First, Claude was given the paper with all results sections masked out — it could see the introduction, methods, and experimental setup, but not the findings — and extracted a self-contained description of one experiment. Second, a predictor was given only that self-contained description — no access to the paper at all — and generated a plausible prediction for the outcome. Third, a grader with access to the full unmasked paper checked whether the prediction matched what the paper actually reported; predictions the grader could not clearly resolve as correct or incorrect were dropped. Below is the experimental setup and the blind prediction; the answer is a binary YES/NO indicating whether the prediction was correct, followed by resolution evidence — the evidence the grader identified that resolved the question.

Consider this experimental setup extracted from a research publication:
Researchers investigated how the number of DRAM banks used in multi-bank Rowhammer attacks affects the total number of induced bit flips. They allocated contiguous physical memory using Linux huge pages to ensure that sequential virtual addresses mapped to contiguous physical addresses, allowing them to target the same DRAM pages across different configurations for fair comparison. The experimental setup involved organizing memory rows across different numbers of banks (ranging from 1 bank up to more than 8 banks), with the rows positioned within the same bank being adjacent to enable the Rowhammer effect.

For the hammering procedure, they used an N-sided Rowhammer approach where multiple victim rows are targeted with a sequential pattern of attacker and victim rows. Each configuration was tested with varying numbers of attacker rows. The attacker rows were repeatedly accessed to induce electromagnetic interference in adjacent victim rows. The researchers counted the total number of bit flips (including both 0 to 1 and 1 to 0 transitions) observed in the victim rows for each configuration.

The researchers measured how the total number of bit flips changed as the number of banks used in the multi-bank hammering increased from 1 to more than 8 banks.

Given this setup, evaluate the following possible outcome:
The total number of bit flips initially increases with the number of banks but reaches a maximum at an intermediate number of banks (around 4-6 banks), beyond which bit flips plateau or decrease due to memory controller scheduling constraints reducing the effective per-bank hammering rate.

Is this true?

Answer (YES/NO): NO